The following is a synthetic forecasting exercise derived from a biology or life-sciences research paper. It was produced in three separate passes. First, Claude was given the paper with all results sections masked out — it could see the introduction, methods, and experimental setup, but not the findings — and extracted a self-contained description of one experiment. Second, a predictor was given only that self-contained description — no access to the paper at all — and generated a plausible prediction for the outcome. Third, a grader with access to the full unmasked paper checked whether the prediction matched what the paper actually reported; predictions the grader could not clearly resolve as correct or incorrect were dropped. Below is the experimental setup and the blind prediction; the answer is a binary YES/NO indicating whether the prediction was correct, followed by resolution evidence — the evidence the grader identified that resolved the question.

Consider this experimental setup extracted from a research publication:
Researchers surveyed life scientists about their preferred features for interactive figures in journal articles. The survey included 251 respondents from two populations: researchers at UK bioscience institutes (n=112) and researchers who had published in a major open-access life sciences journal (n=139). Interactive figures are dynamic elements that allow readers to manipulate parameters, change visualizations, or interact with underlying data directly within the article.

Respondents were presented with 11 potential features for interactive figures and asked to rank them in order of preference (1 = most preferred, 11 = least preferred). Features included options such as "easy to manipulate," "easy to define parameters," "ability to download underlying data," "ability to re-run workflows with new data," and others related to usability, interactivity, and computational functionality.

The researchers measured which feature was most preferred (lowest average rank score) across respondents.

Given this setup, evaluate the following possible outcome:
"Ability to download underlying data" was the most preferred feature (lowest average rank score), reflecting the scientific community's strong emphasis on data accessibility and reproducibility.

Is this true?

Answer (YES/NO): NO